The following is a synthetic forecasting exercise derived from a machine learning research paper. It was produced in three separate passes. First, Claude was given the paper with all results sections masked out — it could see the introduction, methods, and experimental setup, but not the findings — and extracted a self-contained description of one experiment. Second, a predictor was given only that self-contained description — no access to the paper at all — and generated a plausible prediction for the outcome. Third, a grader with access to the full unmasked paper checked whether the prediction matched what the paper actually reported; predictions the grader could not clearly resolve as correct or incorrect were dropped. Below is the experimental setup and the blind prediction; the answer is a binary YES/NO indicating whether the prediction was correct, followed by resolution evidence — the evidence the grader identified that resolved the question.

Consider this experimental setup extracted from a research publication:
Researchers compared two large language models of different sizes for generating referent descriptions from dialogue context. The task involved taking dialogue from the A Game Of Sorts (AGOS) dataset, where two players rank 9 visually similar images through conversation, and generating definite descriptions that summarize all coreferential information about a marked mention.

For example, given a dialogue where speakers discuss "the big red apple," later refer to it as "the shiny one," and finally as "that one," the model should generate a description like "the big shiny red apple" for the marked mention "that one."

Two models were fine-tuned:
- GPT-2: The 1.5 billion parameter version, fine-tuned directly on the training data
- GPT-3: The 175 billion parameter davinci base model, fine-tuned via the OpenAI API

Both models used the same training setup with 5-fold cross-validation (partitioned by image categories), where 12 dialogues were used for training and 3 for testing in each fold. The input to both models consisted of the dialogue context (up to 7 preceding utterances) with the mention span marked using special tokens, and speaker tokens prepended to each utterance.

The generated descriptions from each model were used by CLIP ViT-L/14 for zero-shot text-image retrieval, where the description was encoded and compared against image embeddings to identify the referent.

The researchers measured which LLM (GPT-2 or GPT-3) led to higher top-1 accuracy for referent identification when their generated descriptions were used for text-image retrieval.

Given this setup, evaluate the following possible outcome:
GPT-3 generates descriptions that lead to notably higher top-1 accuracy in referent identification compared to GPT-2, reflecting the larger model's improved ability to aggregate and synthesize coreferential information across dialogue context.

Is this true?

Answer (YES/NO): YES